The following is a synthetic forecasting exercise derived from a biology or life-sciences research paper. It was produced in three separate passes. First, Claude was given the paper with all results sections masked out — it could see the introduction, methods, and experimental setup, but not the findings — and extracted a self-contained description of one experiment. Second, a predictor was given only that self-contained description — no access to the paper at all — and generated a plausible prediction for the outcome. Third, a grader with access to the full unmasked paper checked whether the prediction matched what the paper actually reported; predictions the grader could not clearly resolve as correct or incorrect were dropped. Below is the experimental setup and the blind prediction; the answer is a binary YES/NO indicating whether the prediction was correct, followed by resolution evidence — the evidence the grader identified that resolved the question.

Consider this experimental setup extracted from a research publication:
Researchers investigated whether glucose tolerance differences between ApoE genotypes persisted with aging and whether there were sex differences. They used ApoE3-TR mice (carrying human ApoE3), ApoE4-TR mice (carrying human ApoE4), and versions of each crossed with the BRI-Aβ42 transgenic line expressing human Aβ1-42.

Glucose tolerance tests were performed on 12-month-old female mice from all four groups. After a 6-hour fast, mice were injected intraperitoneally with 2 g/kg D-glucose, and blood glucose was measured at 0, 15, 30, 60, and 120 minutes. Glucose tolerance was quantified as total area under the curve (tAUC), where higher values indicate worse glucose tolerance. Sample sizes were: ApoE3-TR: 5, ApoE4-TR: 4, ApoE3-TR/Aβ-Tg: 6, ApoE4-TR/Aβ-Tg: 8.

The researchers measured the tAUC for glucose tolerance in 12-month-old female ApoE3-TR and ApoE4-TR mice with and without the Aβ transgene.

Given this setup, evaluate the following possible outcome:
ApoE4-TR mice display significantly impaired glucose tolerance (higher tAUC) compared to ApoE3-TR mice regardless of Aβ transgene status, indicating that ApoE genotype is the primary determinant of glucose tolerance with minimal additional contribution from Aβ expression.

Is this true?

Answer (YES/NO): NO